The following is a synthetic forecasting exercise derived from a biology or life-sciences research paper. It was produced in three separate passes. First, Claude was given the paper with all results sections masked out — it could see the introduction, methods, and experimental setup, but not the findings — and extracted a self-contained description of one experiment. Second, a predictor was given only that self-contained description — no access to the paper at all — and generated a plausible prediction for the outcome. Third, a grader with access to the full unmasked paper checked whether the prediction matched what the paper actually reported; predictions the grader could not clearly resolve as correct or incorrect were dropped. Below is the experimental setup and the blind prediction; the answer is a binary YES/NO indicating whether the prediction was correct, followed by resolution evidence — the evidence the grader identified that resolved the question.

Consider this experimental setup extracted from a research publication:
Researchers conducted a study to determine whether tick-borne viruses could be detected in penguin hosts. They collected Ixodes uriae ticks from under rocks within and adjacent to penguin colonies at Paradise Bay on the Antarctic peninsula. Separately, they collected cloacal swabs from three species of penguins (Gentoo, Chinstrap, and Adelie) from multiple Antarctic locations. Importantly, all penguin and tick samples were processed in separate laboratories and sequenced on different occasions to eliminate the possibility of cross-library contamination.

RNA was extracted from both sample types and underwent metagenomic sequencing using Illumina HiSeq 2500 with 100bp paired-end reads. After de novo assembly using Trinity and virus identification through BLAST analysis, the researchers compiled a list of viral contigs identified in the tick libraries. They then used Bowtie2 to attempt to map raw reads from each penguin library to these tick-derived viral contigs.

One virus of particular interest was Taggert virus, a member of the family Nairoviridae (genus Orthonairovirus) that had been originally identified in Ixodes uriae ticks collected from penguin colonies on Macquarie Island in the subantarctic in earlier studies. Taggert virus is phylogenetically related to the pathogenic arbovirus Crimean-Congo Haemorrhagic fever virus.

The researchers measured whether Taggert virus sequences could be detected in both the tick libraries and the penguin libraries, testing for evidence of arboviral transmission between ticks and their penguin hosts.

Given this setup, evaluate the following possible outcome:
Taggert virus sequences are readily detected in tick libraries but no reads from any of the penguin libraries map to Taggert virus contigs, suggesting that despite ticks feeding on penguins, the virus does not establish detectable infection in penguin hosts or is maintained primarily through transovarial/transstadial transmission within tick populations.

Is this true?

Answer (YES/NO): NO